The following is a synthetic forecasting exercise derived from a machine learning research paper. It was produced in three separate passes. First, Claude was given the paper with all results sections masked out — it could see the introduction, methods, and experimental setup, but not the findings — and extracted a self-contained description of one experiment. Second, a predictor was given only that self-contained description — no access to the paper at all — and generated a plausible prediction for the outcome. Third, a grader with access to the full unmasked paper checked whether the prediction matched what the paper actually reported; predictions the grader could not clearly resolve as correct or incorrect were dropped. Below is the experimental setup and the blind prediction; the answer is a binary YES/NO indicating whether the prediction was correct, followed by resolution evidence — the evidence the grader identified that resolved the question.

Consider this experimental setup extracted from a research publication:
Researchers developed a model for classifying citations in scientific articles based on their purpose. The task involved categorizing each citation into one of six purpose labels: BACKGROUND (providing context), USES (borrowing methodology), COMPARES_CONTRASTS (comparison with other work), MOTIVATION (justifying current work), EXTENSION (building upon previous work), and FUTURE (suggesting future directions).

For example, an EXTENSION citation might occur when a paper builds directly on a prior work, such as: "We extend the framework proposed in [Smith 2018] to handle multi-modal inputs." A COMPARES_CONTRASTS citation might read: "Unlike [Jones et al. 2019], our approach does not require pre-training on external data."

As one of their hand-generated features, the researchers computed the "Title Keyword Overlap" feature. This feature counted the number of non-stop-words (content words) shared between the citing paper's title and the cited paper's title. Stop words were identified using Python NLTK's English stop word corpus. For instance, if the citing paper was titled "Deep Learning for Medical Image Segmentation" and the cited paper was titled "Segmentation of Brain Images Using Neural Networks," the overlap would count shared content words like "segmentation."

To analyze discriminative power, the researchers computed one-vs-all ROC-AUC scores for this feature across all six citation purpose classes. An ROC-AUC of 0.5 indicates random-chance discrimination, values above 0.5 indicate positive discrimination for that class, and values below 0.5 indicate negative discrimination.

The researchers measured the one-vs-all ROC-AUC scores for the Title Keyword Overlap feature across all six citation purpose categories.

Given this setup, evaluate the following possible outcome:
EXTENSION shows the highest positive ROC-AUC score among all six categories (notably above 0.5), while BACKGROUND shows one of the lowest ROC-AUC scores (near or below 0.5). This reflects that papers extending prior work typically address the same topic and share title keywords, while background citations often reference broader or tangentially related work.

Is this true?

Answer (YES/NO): YES